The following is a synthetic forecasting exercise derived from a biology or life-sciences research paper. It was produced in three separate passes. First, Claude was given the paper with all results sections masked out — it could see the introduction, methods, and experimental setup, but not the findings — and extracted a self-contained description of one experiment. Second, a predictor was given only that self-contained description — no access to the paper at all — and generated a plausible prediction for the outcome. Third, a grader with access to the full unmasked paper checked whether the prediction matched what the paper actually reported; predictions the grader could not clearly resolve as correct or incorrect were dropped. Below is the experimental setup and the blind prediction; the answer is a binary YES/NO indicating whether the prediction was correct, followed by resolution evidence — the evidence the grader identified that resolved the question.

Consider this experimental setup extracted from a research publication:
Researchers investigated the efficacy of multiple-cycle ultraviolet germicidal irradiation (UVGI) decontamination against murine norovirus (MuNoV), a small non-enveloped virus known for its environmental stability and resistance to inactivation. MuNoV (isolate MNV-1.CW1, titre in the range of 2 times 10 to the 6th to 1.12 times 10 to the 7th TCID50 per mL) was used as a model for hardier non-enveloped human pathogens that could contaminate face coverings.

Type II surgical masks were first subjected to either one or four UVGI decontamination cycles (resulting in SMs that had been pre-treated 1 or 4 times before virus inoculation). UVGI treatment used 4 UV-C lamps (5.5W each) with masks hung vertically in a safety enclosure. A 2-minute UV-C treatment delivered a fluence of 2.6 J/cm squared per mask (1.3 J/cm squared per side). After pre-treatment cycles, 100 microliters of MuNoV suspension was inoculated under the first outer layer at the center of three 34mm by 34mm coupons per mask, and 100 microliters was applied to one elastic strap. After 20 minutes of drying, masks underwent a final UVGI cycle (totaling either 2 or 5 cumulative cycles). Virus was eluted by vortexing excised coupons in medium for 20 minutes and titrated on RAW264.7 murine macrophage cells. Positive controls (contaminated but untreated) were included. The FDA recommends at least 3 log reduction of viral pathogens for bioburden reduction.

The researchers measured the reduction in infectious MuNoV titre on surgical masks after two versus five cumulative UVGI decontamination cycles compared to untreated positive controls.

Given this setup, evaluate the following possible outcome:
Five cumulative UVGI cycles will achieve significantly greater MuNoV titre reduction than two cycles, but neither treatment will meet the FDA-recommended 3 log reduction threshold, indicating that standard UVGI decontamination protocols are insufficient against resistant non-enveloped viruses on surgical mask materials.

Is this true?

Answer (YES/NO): NO